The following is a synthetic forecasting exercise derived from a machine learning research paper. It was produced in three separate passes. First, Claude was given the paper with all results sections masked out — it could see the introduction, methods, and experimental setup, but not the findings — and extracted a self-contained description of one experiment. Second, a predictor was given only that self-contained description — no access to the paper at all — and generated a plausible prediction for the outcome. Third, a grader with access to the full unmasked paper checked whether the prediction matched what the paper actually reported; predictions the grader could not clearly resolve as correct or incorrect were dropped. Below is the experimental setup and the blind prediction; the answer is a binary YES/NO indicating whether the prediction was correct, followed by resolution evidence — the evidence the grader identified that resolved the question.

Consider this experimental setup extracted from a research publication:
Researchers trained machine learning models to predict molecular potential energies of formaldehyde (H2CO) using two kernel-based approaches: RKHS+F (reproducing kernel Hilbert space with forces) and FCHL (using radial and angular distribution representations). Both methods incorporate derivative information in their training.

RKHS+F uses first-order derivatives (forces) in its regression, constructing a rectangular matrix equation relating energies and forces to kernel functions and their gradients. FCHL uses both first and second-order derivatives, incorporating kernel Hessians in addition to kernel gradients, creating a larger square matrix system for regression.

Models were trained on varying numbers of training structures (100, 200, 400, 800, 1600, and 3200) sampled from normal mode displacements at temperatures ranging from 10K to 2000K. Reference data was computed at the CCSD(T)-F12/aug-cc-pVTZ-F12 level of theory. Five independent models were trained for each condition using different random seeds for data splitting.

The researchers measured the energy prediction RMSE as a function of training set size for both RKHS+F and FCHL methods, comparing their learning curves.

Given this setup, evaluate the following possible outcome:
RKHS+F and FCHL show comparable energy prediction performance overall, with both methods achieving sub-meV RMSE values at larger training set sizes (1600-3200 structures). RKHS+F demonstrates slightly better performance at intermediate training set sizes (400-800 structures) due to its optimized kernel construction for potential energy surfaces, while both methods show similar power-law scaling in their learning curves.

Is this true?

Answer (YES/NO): NO